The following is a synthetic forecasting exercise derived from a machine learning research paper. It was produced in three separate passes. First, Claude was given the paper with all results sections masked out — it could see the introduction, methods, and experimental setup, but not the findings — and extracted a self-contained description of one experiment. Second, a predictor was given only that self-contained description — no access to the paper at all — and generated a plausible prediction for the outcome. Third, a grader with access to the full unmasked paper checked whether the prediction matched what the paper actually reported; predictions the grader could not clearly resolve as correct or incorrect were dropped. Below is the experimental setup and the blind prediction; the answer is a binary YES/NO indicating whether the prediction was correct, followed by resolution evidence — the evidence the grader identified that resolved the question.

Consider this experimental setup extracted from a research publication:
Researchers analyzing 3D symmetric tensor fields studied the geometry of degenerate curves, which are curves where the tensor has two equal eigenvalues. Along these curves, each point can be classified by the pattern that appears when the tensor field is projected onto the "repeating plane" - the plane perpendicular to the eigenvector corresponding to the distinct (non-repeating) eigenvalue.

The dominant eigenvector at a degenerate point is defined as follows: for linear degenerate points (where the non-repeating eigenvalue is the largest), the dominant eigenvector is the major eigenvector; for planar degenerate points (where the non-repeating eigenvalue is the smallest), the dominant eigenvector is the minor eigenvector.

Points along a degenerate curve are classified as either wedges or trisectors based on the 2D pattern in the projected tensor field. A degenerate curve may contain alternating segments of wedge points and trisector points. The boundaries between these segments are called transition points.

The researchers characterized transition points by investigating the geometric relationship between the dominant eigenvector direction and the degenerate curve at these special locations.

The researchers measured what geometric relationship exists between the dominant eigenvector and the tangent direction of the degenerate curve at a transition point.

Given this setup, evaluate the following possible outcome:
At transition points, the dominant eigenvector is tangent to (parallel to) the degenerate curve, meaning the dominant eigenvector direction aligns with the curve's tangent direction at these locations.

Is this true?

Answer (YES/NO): NO